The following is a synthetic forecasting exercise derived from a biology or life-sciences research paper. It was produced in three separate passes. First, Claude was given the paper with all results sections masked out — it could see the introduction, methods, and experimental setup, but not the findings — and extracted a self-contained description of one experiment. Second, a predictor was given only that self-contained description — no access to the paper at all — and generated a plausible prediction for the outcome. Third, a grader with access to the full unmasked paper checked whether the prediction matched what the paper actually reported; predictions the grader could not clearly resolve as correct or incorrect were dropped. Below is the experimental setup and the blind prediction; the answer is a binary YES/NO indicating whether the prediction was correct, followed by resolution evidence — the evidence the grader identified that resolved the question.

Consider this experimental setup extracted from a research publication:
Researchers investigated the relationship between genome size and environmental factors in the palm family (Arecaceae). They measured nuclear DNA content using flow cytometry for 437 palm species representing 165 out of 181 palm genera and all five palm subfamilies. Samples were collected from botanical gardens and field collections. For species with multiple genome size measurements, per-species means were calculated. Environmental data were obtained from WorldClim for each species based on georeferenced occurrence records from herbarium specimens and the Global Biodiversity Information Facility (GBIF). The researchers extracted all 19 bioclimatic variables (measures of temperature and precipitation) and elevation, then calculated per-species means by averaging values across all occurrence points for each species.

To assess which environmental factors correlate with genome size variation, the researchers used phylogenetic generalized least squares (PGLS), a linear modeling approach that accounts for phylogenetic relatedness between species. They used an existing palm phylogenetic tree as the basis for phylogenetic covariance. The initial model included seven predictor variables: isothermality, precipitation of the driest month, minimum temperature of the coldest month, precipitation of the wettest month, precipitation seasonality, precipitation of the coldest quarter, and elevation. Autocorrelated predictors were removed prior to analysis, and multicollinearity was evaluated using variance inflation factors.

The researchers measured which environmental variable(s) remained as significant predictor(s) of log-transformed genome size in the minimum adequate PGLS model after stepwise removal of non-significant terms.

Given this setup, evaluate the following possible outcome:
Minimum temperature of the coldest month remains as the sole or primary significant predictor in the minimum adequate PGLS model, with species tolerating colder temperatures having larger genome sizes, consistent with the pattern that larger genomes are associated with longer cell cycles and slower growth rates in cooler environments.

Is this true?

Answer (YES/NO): NO